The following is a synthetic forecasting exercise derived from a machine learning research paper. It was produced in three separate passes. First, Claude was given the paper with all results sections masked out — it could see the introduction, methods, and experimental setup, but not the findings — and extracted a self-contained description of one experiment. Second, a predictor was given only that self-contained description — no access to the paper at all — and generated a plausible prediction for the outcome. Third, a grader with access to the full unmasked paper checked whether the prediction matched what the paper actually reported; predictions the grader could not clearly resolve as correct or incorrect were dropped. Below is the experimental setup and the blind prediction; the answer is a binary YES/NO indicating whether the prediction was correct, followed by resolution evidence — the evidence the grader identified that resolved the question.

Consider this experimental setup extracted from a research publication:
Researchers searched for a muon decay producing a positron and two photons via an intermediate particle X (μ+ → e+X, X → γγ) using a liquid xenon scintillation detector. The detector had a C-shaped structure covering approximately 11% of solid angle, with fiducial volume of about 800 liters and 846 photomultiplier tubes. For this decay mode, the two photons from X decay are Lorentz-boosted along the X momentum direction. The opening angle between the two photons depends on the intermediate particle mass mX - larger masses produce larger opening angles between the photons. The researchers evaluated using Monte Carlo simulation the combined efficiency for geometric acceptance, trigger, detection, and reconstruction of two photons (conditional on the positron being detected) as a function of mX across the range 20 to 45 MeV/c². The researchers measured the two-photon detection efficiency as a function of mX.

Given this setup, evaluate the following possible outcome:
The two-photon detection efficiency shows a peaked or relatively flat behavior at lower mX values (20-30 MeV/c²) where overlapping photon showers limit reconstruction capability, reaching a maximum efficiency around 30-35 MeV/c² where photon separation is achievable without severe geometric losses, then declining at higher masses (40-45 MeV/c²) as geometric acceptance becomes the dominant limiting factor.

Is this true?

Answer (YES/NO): NO